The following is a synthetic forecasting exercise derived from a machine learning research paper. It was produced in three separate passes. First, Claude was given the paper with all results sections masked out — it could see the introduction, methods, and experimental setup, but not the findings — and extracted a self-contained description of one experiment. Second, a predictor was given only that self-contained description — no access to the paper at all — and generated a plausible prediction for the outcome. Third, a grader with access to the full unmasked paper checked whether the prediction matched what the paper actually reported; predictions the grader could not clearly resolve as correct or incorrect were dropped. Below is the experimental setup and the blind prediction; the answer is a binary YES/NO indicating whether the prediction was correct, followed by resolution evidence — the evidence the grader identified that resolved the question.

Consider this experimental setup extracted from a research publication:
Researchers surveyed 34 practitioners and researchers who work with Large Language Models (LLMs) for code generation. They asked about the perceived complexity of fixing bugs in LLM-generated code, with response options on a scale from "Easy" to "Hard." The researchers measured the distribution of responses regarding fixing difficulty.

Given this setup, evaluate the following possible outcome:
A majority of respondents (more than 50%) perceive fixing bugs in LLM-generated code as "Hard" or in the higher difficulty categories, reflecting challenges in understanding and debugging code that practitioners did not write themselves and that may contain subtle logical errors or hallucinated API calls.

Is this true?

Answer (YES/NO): NO